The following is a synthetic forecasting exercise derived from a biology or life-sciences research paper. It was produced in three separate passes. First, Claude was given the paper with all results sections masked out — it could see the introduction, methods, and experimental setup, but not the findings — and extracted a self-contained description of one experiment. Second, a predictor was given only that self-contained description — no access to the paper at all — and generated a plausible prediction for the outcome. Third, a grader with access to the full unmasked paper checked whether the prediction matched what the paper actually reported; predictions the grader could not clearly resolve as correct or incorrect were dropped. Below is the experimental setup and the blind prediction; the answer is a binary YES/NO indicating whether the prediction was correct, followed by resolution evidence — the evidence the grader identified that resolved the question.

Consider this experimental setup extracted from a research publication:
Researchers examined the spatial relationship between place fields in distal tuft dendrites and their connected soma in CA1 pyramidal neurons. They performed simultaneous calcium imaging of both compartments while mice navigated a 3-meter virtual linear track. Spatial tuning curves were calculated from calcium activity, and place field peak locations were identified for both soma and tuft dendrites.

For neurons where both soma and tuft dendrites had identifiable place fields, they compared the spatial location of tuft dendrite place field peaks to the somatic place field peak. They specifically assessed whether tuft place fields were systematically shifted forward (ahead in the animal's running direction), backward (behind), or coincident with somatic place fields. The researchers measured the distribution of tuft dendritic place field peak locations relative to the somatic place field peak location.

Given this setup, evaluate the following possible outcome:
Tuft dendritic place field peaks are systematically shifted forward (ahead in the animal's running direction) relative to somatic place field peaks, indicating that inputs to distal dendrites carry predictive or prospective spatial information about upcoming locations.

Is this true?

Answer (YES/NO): NO